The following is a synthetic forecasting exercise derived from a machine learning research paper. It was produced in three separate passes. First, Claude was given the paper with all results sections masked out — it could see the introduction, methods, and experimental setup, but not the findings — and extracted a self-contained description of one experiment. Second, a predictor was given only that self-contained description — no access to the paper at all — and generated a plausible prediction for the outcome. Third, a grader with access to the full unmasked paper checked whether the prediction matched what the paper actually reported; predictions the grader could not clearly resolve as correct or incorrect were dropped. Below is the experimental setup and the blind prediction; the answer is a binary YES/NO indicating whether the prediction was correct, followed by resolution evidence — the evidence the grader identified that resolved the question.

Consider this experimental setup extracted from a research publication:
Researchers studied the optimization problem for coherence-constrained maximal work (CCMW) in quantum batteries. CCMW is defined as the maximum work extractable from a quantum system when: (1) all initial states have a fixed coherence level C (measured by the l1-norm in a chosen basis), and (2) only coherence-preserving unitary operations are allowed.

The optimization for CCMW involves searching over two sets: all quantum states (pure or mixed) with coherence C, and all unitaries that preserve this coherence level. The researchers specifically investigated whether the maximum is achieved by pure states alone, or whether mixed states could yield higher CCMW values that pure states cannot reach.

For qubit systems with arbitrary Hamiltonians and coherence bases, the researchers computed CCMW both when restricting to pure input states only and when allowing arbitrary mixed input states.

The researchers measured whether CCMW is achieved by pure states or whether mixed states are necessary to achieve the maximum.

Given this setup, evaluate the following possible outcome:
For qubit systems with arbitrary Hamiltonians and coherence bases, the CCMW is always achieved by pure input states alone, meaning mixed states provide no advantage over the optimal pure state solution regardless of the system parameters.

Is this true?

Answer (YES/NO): YES